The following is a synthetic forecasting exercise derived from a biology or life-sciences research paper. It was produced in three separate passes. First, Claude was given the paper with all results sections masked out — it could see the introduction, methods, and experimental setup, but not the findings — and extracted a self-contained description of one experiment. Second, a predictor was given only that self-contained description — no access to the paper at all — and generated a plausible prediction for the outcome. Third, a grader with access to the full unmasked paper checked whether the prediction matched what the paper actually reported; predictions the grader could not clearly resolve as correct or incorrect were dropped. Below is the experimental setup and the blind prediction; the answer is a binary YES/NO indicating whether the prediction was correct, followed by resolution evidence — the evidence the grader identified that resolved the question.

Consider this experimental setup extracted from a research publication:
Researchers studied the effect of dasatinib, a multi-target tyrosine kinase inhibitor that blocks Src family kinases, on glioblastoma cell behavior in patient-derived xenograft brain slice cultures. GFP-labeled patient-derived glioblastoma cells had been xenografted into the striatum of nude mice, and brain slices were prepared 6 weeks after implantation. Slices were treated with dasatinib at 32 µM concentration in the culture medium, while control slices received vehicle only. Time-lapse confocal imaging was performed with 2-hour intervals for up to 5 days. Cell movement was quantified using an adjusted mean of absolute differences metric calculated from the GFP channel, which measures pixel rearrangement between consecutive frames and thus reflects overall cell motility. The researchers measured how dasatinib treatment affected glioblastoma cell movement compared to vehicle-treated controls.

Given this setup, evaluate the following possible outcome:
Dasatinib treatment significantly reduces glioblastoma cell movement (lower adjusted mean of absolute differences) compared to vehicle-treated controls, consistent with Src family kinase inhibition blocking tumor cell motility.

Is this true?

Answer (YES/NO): YES